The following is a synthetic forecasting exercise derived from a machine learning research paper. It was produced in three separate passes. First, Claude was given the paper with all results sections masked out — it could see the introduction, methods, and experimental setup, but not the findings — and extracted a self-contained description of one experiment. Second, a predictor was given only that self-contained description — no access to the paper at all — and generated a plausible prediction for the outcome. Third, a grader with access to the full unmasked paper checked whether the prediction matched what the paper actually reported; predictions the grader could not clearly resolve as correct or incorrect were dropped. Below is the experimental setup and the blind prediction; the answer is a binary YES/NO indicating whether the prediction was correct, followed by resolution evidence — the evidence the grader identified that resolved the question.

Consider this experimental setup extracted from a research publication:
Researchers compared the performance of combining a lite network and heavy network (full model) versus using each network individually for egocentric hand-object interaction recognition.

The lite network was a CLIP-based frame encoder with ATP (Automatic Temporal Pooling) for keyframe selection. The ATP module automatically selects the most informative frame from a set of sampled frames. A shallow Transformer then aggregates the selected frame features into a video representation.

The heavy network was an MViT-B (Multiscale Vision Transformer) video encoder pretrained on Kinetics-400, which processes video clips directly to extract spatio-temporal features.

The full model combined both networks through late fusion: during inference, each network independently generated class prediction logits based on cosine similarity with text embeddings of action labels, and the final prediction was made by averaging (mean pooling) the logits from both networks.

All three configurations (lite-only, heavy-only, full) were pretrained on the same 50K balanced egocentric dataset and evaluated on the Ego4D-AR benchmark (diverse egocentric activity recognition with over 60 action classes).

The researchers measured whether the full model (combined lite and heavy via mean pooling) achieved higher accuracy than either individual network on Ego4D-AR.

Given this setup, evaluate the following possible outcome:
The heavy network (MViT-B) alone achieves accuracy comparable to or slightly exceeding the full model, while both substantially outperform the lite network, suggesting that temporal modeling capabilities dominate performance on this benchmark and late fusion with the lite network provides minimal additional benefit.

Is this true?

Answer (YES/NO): NO